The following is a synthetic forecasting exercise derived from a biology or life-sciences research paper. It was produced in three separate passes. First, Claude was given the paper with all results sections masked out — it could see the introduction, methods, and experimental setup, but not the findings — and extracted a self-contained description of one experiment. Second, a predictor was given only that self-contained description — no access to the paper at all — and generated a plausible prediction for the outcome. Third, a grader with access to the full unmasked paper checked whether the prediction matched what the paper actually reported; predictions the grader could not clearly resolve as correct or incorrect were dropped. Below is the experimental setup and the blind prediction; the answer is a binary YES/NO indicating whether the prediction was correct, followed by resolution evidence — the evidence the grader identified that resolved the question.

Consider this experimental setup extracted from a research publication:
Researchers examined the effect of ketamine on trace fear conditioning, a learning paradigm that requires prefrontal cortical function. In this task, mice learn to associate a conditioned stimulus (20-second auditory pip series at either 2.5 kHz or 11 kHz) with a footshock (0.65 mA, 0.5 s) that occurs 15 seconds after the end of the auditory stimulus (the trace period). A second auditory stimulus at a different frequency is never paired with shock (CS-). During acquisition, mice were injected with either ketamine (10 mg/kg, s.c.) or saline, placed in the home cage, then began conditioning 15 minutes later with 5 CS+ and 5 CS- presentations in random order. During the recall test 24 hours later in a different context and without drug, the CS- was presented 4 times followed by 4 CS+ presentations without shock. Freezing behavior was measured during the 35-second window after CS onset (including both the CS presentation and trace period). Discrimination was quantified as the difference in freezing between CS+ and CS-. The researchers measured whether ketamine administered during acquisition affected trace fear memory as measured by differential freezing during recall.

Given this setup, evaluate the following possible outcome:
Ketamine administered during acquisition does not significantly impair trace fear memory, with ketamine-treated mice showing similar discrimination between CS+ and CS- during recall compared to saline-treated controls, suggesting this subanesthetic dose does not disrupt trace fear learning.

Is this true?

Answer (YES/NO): NO